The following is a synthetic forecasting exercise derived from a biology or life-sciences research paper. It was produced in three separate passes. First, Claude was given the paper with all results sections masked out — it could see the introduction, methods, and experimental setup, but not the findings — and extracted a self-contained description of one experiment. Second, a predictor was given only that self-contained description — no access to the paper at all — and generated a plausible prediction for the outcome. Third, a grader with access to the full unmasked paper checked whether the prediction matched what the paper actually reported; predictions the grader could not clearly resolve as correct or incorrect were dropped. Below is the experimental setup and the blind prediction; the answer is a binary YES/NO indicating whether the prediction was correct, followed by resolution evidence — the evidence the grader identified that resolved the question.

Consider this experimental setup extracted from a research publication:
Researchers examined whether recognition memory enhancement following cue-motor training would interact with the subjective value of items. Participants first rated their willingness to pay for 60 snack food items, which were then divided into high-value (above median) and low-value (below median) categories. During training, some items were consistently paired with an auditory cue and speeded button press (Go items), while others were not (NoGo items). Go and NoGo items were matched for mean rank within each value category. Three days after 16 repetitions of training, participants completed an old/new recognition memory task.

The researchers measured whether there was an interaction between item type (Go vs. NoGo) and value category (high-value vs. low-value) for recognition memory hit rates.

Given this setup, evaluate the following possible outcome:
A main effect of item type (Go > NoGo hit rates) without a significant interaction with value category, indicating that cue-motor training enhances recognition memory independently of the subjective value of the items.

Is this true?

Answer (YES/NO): YES